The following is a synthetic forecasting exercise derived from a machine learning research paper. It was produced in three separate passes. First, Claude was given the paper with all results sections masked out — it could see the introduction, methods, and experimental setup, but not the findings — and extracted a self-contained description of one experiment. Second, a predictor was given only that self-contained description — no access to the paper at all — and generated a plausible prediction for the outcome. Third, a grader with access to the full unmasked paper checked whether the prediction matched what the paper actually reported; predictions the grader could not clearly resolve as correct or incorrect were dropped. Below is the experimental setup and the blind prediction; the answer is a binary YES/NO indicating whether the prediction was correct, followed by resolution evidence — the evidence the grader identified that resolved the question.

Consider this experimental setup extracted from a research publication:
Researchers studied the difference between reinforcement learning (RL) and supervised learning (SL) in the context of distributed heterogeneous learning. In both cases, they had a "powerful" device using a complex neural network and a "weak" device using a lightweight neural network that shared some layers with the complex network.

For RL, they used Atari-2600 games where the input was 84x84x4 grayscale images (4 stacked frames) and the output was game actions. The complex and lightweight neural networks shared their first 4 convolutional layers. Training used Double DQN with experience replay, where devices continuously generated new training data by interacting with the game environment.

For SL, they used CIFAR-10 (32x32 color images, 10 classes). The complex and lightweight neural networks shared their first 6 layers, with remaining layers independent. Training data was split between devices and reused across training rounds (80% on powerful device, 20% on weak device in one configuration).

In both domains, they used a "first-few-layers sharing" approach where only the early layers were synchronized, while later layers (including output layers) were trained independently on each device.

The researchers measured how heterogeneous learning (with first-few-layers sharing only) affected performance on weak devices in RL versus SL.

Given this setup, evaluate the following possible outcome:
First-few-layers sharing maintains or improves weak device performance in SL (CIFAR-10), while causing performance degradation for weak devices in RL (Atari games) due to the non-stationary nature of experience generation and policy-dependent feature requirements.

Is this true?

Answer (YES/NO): NO